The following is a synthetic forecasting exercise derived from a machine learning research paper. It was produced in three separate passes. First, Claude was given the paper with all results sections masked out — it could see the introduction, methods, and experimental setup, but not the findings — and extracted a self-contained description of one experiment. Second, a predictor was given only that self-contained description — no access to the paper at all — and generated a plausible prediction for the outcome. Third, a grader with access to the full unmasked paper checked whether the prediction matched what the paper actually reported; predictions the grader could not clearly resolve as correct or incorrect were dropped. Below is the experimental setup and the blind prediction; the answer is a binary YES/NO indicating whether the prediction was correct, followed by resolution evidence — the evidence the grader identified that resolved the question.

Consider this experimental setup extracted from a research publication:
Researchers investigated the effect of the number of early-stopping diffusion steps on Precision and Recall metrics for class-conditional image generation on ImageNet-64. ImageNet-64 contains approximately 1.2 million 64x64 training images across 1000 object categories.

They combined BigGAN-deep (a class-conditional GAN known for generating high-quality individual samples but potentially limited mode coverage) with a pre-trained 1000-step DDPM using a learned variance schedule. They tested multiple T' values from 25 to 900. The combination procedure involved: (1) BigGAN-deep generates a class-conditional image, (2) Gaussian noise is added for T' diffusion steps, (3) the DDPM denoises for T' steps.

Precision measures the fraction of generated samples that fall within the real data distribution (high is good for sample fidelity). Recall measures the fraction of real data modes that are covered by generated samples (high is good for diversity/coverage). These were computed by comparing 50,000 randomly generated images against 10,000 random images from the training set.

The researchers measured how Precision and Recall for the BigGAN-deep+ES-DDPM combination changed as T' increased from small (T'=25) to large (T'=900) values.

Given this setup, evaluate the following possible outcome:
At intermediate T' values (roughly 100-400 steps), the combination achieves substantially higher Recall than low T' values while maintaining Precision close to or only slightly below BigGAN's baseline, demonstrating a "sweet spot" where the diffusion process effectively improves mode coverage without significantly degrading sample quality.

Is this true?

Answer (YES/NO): NO